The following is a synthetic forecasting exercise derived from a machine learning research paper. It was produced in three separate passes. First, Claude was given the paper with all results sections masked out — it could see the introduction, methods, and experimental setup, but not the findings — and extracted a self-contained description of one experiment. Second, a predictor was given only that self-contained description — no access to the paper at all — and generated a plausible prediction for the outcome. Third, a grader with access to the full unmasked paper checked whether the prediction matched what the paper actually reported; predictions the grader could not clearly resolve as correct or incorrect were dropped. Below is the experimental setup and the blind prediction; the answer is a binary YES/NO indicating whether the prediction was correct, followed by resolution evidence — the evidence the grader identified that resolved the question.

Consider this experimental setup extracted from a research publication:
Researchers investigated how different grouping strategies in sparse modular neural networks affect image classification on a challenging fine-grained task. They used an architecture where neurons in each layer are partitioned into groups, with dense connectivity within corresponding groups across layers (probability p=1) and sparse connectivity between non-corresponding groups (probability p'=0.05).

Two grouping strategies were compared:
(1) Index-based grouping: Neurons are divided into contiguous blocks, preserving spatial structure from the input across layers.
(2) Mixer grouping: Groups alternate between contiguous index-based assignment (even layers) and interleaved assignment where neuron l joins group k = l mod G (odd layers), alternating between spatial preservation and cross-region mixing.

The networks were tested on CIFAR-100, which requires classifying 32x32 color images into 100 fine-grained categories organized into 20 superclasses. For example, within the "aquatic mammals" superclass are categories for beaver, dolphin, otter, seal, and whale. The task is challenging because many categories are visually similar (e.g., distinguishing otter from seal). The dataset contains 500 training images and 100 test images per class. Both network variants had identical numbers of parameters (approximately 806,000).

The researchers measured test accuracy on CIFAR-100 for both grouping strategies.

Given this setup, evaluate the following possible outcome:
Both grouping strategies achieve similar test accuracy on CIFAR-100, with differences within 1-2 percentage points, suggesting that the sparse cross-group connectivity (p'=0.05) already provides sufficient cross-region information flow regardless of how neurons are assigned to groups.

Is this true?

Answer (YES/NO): YES